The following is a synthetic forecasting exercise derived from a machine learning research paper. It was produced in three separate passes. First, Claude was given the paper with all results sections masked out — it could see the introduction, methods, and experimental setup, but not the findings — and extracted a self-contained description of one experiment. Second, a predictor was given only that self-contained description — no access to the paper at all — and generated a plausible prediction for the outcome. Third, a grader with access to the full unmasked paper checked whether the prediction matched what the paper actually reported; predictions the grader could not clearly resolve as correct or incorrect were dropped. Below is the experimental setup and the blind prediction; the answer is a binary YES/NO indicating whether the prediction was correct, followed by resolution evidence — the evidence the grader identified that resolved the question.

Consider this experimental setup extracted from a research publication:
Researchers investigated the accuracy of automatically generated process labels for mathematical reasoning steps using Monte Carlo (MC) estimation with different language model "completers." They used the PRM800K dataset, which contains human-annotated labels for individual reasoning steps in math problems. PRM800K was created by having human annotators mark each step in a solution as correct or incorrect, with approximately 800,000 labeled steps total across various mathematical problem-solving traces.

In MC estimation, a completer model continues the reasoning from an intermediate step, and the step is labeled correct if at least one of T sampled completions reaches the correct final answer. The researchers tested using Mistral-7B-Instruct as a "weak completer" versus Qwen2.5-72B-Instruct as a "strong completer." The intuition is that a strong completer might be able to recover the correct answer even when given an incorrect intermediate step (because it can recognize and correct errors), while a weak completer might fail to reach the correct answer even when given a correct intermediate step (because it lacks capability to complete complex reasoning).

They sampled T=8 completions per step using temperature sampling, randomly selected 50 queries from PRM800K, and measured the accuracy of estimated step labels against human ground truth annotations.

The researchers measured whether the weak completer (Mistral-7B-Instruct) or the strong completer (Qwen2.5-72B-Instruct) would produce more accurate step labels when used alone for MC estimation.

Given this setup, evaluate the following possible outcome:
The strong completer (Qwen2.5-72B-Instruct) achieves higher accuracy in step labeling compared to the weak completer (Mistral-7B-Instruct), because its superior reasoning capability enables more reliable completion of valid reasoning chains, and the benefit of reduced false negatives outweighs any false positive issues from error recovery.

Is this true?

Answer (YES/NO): YES